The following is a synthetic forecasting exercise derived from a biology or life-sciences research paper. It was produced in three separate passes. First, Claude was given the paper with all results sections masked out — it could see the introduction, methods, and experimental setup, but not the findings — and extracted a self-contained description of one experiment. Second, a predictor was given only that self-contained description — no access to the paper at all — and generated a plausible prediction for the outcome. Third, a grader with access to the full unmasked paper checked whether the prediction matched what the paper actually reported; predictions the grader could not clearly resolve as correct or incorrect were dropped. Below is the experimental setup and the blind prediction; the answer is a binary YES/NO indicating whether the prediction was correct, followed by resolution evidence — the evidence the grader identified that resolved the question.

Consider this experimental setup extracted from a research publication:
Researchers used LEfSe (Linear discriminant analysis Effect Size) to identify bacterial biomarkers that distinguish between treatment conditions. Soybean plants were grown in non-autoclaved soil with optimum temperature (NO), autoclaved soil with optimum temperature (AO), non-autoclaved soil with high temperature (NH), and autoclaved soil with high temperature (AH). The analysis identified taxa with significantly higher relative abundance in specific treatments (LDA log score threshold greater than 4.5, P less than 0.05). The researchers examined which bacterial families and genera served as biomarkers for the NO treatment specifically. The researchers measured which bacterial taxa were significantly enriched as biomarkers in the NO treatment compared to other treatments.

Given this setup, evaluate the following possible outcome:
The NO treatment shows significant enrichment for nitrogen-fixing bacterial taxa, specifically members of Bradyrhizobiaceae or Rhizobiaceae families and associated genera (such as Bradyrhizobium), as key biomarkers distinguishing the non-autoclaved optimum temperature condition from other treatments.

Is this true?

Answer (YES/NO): NO